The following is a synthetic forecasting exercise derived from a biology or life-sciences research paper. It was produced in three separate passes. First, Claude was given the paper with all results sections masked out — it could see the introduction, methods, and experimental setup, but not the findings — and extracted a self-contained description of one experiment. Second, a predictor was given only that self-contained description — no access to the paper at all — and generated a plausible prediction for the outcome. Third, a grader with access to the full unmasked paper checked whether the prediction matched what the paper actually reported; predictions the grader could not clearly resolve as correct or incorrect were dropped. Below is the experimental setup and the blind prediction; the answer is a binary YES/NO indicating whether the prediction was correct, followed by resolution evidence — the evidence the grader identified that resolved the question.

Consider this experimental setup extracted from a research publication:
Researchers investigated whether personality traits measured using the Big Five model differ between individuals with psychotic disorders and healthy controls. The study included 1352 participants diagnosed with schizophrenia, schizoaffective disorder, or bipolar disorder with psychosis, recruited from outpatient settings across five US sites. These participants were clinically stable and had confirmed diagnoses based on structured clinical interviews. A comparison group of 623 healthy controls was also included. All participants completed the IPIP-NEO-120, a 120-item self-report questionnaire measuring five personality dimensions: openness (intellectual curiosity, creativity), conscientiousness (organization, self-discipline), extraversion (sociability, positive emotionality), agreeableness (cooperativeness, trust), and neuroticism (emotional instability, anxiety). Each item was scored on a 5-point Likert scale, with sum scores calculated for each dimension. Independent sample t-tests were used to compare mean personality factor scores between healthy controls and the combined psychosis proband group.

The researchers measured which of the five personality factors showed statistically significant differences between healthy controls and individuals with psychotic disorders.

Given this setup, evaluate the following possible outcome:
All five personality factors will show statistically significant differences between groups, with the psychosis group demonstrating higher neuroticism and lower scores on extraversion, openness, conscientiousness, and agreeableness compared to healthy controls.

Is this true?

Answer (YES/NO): YES